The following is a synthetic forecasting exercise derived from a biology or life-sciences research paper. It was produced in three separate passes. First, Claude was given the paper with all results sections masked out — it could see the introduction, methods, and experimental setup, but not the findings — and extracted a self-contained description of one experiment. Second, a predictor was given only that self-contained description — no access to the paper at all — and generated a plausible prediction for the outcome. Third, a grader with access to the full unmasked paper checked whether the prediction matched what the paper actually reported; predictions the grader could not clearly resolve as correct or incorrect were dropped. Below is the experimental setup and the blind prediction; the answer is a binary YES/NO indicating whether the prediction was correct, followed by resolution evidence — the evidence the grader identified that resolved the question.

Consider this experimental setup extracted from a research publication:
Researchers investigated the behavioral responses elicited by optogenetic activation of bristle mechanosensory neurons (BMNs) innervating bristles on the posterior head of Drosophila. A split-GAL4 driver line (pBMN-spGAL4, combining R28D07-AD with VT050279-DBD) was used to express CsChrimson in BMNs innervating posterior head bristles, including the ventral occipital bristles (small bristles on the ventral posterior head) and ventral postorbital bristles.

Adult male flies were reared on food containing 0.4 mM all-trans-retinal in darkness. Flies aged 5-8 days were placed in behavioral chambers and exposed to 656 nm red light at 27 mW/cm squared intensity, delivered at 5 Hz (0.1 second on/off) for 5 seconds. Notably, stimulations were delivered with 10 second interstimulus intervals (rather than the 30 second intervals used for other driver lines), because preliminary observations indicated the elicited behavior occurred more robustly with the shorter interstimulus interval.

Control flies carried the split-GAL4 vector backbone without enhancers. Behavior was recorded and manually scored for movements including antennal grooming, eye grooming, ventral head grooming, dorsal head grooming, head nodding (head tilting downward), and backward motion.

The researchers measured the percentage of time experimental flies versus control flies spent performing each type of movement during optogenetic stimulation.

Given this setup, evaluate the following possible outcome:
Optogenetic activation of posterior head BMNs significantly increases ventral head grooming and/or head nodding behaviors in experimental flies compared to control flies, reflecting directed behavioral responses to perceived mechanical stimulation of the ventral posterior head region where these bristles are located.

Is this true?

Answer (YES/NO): NO